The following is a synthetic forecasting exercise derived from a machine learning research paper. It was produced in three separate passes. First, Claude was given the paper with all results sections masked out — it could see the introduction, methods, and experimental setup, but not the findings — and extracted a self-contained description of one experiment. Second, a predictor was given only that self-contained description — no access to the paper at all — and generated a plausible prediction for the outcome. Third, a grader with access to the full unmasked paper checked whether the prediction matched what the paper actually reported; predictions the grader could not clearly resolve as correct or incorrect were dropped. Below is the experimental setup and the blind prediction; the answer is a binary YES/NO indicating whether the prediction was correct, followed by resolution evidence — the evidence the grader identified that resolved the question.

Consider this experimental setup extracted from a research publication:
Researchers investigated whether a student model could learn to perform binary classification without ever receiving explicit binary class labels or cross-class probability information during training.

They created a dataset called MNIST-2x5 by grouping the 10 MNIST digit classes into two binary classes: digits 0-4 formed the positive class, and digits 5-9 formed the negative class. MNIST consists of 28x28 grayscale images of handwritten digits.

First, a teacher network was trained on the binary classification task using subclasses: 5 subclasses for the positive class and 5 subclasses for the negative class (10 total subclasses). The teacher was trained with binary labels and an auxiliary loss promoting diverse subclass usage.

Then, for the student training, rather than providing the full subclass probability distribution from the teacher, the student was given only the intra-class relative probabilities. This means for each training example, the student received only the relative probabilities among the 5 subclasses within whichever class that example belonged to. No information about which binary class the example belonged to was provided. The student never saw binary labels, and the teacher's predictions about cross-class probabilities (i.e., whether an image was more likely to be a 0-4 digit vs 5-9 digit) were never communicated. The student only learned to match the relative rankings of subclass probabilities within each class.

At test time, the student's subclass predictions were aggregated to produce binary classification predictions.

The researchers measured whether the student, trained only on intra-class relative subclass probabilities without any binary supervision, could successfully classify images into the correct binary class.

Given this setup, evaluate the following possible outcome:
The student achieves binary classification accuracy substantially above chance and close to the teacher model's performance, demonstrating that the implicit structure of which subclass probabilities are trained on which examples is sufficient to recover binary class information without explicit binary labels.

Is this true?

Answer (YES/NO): YES